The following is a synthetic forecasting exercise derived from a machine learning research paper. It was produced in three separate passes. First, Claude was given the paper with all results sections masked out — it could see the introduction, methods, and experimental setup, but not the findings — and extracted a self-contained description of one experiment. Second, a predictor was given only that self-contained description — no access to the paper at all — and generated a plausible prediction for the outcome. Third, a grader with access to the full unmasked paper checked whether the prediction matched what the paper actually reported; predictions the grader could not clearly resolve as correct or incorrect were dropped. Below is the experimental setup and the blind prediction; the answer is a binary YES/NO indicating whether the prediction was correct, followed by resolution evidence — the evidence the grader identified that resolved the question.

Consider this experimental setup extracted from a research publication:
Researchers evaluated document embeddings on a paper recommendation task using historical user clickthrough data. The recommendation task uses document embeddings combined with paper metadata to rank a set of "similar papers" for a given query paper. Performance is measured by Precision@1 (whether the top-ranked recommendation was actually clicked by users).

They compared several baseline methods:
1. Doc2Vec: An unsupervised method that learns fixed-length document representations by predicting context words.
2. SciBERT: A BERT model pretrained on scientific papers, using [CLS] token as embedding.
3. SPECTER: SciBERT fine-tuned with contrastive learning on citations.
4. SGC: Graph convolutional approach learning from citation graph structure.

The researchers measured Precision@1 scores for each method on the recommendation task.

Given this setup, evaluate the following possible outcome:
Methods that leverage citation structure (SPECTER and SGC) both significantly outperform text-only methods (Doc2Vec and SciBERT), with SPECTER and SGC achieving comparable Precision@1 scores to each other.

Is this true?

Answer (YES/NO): NO